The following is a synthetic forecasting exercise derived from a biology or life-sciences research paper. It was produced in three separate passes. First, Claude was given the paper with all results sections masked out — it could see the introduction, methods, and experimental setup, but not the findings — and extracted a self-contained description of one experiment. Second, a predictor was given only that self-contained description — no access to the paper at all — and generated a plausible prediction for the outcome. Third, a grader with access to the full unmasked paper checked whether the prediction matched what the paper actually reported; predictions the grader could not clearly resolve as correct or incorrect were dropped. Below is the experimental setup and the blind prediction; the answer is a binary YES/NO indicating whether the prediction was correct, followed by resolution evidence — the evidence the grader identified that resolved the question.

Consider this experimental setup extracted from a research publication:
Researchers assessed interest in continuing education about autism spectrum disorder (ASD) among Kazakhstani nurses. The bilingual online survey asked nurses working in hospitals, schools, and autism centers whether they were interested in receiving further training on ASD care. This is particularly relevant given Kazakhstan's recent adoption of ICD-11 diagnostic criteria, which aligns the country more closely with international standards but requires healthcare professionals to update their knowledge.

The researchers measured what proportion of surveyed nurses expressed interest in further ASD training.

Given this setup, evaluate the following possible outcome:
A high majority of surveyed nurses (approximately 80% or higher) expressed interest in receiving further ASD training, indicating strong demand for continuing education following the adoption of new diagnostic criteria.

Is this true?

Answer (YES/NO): YES